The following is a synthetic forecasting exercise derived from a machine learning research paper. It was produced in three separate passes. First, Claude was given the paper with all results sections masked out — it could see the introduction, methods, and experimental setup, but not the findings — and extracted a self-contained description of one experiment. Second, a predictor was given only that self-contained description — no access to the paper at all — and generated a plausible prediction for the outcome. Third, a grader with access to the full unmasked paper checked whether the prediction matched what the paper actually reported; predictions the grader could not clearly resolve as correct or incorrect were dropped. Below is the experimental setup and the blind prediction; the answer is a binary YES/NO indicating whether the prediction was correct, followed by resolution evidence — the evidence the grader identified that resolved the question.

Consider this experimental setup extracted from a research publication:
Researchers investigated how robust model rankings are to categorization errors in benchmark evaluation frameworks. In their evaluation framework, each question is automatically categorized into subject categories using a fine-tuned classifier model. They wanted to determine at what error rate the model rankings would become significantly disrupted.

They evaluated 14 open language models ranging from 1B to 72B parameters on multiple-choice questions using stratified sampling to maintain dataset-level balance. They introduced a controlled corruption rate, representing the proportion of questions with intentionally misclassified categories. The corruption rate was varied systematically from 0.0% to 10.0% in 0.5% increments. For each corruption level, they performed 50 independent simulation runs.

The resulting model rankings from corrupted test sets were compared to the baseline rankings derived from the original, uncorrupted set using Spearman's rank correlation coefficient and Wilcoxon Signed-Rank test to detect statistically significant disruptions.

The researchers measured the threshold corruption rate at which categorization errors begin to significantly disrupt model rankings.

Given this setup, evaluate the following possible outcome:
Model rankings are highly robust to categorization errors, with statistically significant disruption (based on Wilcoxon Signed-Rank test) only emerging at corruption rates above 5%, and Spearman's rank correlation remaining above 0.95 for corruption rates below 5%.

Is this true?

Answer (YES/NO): NO